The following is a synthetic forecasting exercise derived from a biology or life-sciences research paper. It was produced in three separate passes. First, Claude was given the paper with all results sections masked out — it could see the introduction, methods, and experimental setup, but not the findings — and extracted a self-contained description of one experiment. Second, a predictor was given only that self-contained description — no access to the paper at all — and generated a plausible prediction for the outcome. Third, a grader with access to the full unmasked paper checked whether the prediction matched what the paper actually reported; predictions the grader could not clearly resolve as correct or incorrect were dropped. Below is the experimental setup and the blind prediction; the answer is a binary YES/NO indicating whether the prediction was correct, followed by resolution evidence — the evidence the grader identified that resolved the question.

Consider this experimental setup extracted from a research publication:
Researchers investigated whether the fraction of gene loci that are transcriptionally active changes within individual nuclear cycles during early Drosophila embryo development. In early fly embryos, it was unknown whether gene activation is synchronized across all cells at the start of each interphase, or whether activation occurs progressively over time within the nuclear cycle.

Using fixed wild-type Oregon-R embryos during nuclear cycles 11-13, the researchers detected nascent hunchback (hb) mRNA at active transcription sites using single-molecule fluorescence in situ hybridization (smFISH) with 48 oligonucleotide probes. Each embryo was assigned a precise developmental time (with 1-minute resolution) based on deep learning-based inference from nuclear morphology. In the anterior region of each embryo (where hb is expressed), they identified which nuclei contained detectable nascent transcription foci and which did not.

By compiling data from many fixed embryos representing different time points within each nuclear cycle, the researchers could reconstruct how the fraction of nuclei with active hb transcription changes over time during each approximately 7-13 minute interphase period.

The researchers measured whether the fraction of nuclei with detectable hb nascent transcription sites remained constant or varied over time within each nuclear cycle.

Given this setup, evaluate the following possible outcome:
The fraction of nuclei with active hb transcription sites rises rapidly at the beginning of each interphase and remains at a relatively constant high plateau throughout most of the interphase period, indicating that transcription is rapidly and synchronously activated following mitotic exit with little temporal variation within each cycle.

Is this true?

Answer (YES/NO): NO